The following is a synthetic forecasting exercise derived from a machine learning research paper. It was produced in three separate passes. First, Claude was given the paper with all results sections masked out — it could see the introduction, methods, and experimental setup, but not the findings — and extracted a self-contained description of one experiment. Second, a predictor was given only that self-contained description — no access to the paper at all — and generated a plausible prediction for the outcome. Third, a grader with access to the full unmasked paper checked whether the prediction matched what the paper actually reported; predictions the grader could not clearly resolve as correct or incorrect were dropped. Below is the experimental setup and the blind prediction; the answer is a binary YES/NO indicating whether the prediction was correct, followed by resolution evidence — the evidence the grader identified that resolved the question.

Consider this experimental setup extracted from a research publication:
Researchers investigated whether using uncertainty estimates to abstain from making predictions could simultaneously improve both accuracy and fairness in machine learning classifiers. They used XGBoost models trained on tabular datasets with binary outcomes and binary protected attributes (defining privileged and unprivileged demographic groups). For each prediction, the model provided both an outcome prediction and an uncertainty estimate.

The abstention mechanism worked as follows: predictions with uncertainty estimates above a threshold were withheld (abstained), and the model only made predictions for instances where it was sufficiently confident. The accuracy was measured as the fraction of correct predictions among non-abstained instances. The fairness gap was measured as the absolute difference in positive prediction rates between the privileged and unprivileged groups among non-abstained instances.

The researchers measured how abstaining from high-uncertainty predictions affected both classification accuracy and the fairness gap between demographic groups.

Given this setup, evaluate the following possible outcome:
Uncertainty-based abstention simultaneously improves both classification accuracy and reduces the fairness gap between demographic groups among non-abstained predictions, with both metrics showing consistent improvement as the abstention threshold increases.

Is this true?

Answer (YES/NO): NO